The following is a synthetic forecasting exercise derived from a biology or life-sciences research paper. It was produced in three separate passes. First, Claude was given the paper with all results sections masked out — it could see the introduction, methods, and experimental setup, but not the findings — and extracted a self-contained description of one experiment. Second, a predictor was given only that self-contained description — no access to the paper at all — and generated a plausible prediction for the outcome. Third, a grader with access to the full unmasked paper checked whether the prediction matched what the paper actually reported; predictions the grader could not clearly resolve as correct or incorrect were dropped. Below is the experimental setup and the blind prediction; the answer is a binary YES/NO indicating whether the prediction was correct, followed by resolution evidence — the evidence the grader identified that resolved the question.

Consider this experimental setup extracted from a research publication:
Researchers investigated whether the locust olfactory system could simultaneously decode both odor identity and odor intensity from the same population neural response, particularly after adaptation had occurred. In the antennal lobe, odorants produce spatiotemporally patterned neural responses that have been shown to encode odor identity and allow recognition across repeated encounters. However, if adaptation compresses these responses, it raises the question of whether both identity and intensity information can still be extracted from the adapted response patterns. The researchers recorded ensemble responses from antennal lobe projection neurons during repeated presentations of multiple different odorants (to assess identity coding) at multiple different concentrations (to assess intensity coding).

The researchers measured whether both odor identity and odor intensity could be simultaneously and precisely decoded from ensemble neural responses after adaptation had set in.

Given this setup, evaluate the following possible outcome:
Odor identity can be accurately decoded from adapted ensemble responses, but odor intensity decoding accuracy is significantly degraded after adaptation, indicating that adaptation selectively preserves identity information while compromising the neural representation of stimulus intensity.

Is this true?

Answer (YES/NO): NO